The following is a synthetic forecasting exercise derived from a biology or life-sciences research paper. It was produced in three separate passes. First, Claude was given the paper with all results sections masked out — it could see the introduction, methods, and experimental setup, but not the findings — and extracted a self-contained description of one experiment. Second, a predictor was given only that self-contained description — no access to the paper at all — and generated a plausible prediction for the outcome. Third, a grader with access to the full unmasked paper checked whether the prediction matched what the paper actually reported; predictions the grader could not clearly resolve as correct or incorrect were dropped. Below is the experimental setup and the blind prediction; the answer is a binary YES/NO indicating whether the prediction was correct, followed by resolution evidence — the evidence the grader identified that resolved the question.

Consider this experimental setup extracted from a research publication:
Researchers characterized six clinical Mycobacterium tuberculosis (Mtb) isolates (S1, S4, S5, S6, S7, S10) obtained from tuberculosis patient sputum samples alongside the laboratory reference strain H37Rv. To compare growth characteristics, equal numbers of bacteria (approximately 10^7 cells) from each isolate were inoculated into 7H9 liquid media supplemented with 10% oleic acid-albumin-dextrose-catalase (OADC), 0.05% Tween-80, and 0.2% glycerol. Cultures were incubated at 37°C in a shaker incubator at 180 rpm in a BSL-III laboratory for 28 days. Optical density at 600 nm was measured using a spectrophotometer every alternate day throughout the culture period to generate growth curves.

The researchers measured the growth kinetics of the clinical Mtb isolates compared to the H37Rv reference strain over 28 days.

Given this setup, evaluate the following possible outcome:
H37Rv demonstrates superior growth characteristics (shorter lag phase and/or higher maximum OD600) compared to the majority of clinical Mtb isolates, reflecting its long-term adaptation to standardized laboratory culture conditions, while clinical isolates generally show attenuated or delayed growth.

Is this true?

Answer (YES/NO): YES